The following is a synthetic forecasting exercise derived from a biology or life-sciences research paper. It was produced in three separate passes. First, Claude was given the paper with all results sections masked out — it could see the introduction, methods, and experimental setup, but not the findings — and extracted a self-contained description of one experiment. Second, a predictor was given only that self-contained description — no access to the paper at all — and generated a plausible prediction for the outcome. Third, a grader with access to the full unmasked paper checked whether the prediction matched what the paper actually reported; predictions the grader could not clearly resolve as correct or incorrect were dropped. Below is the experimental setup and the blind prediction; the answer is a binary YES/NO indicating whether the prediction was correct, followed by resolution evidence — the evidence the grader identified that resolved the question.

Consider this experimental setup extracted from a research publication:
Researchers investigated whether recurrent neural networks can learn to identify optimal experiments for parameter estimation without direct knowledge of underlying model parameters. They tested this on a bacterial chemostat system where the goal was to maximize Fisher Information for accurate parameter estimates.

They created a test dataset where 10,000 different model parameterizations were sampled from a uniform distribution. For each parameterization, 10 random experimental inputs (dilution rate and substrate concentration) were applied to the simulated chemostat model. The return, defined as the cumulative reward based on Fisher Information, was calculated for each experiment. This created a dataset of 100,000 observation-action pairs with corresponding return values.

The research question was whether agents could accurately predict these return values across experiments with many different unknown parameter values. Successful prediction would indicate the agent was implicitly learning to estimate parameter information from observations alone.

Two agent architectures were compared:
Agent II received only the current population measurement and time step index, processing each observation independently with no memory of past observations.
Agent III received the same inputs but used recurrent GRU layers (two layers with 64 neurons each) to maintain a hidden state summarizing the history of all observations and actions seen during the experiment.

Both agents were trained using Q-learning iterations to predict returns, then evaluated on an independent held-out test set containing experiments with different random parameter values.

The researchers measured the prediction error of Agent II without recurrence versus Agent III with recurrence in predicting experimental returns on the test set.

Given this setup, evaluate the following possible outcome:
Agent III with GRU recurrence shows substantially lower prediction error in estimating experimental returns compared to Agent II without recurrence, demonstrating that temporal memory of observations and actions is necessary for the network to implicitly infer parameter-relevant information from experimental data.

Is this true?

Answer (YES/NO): YES